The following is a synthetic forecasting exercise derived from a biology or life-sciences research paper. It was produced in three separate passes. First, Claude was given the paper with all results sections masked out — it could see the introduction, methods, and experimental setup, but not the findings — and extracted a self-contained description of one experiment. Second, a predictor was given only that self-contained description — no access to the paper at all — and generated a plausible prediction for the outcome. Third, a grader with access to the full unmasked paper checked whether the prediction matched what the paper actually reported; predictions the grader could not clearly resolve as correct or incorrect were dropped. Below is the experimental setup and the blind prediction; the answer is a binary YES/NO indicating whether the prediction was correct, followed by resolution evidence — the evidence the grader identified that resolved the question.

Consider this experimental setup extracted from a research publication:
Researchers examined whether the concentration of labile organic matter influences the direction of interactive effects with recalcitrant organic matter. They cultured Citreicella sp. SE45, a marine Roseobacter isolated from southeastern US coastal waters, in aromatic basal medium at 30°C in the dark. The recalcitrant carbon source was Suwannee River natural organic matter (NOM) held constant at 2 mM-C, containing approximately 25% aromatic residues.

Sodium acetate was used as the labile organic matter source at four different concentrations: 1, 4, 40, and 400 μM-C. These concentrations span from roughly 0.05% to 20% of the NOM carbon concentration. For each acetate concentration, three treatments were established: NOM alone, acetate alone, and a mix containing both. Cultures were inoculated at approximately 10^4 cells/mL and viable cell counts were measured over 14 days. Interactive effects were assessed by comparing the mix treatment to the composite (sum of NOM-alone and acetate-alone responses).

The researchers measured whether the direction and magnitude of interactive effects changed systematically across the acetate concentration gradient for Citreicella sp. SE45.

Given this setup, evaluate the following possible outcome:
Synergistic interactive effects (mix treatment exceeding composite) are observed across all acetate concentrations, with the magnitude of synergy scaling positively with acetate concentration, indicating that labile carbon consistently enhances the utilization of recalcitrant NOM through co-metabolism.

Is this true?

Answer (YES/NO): NO